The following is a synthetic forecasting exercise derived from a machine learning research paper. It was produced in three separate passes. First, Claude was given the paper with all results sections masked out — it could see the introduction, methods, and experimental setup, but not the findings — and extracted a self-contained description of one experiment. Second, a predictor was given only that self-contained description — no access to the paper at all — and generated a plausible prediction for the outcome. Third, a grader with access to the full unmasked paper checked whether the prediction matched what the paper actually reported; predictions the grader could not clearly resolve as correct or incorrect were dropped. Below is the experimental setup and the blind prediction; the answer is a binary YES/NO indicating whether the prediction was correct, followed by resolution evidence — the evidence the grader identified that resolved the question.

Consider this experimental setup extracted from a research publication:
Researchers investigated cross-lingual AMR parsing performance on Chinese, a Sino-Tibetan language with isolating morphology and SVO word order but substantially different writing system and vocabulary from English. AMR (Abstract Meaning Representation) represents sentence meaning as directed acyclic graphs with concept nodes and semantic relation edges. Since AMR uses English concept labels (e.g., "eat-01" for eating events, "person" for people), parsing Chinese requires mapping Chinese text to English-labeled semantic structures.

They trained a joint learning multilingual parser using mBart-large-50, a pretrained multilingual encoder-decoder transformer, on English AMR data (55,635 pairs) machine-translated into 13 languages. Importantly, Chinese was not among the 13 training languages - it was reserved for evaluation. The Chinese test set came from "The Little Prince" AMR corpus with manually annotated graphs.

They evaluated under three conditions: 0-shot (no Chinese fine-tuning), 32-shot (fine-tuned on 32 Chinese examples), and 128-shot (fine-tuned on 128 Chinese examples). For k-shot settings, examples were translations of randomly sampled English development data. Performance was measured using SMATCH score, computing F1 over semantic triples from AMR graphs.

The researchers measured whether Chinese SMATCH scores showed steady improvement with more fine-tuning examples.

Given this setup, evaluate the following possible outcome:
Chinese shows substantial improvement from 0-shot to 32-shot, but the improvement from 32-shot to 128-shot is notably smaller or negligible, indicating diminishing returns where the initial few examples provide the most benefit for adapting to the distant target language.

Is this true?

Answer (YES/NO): NO